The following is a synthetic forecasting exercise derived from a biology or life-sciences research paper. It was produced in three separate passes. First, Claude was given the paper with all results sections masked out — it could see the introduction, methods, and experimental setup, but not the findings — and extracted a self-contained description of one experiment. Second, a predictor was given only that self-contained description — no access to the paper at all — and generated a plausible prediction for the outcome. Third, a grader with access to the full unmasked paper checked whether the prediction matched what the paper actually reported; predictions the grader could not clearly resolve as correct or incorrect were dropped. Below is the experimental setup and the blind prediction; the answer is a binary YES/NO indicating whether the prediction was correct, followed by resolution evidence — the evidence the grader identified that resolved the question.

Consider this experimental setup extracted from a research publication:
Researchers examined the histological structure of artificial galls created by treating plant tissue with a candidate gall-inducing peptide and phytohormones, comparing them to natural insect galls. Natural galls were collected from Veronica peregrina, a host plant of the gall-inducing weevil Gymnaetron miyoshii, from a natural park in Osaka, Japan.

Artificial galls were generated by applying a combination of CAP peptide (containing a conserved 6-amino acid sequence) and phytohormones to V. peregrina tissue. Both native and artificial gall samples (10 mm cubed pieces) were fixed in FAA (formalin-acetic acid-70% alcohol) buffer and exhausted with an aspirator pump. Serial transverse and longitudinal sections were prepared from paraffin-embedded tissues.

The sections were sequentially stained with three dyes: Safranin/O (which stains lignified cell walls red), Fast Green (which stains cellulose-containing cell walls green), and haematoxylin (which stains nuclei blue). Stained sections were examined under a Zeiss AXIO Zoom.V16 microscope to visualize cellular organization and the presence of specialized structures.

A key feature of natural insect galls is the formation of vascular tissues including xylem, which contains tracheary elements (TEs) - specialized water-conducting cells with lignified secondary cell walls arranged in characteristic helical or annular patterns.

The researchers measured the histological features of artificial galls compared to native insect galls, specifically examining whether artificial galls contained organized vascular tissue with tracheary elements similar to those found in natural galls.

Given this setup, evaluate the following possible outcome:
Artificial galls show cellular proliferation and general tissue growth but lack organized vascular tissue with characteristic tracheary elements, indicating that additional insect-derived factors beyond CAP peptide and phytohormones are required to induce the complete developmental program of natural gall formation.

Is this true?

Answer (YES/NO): NO